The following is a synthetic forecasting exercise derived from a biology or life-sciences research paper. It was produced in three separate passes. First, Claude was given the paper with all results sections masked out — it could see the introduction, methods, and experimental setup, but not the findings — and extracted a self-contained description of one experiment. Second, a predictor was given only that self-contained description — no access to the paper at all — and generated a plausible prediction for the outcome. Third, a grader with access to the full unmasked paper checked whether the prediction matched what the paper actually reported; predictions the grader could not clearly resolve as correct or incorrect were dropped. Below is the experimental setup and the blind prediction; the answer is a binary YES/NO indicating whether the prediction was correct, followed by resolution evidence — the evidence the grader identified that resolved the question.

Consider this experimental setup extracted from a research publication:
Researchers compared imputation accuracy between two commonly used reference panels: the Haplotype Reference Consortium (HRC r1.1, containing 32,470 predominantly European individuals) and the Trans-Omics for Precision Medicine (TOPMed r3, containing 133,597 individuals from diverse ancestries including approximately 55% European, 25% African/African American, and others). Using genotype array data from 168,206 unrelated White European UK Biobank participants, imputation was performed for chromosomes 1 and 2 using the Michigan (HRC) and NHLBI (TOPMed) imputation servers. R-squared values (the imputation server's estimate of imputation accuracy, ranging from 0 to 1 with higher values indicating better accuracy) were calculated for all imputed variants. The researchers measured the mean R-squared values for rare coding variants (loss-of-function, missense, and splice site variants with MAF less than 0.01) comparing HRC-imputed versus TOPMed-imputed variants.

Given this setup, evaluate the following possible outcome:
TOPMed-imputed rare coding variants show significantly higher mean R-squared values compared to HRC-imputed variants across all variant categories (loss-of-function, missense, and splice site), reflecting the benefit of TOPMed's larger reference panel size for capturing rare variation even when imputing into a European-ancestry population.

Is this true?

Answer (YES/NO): NO